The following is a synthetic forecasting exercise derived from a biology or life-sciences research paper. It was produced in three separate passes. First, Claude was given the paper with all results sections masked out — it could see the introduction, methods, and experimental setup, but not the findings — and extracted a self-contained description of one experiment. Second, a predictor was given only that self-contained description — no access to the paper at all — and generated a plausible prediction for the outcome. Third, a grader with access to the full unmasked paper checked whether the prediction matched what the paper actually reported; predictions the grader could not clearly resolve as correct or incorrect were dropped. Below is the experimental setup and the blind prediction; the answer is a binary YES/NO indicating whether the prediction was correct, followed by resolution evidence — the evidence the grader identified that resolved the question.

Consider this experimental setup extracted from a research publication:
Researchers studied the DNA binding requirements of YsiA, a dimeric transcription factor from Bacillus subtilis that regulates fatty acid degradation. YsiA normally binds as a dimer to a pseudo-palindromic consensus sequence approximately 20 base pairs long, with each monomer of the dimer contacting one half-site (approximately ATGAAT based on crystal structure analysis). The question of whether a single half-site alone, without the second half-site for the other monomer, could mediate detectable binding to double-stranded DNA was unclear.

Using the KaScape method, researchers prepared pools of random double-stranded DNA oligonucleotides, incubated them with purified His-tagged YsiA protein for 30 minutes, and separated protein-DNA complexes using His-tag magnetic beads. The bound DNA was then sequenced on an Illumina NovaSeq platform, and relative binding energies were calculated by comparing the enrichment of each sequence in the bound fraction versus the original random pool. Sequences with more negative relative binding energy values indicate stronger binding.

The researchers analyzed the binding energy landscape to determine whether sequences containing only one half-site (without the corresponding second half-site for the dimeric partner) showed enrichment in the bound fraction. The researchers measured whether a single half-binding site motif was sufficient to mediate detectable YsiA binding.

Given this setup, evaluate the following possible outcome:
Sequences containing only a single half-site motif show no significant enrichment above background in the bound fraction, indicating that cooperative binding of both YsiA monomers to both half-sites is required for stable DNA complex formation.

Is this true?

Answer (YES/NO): NO